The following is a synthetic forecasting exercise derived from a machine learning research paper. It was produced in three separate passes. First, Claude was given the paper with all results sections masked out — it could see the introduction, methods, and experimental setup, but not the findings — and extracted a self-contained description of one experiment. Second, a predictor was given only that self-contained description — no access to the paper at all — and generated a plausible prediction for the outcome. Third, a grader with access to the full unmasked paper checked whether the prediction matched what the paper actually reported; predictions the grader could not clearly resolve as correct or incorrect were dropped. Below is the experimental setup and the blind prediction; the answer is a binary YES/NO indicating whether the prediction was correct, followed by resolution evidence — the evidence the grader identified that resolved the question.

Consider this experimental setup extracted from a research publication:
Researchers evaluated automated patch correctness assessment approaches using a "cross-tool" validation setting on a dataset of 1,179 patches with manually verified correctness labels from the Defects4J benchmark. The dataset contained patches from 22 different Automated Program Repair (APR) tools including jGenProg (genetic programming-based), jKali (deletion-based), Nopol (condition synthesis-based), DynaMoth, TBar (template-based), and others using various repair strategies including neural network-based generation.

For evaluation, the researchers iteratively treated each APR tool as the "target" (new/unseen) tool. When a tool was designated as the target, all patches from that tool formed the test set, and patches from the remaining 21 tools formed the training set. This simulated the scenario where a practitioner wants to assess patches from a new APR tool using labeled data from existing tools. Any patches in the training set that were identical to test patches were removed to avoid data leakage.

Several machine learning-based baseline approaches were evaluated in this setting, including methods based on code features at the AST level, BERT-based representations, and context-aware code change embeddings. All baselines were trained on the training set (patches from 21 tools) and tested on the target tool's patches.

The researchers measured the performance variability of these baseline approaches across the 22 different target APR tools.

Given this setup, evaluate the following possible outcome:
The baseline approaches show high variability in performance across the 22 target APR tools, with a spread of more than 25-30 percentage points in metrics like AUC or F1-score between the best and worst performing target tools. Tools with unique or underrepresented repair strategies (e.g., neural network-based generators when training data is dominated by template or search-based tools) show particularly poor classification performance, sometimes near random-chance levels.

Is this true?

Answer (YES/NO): YES